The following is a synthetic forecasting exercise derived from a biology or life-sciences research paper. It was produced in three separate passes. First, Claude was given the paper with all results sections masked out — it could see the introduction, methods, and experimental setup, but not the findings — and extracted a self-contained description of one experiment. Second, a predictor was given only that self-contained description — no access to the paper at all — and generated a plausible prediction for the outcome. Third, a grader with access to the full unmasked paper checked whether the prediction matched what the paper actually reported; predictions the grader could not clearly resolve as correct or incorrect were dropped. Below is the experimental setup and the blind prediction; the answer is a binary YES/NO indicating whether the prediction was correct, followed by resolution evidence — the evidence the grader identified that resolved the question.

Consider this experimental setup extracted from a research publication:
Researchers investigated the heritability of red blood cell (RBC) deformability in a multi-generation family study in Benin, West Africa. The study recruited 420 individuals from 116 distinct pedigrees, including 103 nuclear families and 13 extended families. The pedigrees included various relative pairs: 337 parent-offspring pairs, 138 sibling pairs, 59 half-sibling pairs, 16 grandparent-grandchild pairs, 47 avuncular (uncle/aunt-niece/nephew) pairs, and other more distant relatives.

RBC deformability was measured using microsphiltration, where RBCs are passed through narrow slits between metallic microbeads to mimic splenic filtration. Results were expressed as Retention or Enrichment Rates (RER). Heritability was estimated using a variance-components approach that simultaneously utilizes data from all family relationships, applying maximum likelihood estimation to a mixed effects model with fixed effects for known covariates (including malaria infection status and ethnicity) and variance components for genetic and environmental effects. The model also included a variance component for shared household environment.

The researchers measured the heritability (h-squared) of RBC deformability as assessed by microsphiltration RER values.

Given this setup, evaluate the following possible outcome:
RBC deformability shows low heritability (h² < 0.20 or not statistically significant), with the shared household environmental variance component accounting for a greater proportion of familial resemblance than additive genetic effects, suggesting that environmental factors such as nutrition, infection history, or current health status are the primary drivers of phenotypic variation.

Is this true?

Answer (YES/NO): NO